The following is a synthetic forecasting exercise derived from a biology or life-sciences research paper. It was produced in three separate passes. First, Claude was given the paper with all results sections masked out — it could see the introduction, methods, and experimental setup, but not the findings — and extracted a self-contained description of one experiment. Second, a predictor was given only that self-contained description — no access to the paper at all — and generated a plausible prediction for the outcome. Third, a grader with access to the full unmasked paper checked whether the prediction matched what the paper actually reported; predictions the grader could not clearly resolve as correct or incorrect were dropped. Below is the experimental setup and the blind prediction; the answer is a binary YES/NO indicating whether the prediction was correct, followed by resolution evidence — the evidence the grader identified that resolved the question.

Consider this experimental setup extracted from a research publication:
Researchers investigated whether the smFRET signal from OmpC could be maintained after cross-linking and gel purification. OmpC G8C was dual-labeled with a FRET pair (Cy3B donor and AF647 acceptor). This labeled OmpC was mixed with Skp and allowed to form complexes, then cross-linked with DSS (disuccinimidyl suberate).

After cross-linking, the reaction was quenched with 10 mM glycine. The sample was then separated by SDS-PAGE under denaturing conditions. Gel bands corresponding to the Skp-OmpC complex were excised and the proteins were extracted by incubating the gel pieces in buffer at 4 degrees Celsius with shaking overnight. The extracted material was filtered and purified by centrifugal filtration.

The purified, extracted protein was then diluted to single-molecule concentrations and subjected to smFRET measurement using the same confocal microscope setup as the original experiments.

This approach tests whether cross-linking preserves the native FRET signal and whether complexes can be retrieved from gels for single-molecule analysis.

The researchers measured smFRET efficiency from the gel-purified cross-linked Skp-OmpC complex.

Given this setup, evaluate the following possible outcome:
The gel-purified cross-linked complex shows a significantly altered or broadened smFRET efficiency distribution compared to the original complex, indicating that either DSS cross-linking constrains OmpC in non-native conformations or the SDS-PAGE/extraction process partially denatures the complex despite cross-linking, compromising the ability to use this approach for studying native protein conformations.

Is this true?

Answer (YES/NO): NO